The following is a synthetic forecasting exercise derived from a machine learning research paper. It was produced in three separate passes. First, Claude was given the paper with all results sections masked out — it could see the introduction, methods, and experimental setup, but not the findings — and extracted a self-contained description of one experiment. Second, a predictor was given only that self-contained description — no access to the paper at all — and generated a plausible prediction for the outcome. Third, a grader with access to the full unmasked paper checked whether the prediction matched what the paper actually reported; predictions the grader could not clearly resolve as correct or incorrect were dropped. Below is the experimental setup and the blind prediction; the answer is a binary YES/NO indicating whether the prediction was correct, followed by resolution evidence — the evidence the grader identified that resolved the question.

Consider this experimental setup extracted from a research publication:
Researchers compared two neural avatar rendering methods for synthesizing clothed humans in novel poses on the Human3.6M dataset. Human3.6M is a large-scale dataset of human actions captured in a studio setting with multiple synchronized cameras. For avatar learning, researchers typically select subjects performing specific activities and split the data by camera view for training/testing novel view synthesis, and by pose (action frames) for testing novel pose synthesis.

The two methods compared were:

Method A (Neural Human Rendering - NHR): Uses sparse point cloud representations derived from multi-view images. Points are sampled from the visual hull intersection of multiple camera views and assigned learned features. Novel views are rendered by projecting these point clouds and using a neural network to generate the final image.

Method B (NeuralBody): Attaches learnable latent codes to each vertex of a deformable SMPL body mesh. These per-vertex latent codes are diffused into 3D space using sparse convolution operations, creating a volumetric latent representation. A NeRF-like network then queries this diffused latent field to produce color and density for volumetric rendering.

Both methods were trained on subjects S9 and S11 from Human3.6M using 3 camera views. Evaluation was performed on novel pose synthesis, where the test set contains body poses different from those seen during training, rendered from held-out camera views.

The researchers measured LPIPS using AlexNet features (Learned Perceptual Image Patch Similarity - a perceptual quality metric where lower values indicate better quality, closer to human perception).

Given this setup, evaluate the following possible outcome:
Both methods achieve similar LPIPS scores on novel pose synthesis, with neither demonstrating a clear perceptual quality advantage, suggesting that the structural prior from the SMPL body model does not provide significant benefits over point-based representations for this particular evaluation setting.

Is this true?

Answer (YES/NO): NO